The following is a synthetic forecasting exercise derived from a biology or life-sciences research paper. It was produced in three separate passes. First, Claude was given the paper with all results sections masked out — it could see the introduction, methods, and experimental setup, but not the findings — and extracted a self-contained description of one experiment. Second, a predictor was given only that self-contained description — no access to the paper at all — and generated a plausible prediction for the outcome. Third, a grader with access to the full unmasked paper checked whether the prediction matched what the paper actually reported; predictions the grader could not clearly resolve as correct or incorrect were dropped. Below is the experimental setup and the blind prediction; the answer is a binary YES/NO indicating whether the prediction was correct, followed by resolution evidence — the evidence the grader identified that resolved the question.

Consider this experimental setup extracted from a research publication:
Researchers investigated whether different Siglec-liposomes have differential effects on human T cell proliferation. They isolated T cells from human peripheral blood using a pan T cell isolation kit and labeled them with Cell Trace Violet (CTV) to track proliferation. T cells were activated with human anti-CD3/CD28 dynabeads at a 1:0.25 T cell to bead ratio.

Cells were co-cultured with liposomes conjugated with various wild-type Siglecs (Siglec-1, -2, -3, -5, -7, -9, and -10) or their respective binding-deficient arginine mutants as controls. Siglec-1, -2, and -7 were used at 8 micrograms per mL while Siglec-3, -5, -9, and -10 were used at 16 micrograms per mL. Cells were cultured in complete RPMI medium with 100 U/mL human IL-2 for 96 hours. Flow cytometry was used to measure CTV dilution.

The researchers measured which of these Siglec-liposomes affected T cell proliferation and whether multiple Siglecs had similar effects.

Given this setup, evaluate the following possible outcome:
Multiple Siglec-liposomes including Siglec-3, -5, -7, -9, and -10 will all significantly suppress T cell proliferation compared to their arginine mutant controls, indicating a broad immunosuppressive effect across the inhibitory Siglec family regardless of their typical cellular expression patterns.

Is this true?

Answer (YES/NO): NO